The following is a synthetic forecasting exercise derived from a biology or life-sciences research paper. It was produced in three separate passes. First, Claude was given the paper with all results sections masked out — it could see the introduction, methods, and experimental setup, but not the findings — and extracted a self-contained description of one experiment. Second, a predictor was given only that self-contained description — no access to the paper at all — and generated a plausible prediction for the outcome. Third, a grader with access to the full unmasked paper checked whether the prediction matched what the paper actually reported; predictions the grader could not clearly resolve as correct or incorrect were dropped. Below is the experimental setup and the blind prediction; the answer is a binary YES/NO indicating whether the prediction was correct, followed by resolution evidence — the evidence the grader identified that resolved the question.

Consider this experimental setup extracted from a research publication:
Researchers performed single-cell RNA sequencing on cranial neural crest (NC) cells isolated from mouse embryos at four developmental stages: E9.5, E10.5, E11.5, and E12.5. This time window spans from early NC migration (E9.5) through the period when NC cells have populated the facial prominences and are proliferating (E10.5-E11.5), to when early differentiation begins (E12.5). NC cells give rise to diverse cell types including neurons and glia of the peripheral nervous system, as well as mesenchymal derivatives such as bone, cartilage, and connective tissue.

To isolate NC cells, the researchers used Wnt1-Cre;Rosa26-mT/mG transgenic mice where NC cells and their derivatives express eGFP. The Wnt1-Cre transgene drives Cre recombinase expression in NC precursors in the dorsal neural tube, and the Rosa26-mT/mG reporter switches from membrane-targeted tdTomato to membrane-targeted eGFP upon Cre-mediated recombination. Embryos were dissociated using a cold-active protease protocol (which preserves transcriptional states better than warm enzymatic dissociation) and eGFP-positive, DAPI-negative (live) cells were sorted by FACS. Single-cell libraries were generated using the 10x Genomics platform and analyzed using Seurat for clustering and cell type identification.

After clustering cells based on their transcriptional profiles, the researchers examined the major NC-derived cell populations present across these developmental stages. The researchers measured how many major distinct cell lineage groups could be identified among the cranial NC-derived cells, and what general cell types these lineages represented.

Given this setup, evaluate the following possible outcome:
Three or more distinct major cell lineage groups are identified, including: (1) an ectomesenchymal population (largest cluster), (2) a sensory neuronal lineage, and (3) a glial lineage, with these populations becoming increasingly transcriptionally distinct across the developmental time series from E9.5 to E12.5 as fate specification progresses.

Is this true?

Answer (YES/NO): NO